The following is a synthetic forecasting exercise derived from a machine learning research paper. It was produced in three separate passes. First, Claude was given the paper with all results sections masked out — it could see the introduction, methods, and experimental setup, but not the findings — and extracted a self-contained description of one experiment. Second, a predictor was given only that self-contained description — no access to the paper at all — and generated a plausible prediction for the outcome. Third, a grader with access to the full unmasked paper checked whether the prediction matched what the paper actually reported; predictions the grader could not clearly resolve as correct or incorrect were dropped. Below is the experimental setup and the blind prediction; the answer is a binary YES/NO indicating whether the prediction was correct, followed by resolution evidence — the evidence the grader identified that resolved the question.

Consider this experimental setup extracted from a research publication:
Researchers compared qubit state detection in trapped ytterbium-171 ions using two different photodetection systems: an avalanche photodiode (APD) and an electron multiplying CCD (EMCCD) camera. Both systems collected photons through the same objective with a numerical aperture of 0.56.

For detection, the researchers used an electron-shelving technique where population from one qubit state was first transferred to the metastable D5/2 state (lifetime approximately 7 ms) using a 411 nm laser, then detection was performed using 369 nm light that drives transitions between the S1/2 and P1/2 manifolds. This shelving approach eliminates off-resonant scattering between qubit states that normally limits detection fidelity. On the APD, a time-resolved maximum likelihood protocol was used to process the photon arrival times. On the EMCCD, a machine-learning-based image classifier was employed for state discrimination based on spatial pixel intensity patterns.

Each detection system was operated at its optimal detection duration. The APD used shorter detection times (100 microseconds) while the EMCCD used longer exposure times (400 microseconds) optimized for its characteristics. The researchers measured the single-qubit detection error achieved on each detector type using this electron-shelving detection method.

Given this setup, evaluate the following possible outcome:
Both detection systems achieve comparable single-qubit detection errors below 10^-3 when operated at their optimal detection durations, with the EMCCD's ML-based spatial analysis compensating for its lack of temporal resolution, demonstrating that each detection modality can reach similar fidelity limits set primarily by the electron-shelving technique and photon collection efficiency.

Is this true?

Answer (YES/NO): NO